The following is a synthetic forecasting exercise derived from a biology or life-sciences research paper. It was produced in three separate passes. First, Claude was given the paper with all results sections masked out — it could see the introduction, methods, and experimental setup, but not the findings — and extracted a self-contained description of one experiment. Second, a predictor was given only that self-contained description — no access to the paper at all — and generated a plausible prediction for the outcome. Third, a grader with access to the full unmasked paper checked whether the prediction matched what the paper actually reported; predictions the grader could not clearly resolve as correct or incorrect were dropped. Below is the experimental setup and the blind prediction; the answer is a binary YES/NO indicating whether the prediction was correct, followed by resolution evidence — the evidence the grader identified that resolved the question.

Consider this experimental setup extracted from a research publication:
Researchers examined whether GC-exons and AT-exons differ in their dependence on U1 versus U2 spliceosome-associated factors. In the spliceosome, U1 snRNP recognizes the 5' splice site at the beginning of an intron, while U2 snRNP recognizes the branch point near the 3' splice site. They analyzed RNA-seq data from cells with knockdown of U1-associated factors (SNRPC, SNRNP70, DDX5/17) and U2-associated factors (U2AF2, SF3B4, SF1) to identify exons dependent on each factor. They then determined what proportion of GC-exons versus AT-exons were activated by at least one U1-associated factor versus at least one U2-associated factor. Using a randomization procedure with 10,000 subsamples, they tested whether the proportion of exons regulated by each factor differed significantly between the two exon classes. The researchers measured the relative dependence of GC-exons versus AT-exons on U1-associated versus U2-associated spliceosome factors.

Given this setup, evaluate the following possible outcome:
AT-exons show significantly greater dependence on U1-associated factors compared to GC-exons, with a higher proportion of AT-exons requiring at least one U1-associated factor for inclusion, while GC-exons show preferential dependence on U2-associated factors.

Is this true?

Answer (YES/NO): NO